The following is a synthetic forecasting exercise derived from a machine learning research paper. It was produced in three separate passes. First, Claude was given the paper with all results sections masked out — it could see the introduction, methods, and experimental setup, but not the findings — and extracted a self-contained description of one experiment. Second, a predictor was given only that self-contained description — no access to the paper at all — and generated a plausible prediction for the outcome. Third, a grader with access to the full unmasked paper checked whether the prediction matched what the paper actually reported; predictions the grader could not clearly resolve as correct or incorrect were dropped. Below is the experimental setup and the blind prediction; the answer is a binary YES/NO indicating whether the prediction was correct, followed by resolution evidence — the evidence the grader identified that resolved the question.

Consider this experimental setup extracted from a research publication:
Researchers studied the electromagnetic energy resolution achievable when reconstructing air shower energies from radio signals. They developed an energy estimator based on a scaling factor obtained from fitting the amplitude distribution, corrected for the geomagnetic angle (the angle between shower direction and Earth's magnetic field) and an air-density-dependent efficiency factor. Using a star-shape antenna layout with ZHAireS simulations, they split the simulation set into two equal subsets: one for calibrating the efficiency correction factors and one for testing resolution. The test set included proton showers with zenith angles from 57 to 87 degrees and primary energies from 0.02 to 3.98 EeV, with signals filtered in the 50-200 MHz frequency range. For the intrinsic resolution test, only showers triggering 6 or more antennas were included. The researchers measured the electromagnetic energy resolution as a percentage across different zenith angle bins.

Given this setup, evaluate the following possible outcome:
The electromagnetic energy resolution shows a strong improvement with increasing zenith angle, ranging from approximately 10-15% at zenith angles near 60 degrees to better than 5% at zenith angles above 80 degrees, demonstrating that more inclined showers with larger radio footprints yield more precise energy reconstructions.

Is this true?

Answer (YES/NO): NO